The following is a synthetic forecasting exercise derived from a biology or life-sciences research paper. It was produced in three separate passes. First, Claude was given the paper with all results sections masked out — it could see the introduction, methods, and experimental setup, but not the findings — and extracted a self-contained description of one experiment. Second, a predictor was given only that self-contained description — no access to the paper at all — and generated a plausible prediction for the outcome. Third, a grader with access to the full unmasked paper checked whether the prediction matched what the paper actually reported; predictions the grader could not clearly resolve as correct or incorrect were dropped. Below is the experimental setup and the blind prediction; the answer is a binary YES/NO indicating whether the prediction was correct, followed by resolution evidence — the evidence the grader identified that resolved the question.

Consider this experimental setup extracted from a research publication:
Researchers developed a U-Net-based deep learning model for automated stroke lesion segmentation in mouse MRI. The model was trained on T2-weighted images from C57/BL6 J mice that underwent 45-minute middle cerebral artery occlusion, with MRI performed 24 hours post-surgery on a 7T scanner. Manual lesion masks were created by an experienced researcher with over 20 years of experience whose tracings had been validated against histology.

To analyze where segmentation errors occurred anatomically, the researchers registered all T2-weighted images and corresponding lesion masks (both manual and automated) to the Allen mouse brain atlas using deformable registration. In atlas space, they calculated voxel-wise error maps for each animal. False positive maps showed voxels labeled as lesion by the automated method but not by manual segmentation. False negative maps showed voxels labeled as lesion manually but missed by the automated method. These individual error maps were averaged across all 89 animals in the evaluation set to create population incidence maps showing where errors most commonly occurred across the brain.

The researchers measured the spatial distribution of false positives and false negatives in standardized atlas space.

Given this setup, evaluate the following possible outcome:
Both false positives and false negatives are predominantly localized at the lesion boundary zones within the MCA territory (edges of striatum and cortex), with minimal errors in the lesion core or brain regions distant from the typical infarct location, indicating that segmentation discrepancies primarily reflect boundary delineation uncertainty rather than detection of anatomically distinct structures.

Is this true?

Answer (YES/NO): NO